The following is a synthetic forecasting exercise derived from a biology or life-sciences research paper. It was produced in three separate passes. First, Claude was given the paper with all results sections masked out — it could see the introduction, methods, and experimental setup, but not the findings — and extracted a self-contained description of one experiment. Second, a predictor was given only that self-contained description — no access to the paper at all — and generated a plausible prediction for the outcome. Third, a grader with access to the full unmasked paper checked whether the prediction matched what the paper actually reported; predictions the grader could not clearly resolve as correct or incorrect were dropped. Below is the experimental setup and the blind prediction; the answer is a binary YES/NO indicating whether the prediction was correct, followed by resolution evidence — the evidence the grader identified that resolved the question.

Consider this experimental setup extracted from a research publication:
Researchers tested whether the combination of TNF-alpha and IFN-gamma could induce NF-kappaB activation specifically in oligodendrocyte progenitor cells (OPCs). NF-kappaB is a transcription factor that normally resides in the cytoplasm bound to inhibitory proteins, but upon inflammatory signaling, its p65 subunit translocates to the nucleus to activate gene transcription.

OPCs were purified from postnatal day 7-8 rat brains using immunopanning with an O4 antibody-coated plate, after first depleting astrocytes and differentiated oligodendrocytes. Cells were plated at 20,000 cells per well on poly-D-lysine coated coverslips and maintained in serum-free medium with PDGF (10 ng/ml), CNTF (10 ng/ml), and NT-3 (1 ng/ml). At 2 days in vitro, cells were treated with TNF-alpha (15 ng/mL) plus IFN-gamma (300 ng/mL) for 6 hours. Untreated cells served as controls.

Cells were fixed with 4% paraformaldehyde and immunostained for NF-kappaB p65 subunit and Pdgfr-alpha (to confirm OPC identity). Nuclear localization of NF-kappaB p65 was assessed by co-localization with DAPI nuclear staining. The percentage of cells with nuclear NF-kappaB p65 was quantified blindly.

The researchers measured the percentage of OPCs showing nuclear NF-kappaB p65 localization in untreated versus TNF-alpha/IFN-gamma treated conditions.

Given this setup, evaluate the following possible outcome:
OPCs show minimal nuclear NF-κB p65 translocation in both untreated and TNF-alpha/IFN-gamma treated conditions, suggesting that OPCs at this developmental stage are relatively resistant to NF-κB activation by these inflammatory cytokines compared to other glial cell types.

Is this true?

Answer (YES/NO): NO